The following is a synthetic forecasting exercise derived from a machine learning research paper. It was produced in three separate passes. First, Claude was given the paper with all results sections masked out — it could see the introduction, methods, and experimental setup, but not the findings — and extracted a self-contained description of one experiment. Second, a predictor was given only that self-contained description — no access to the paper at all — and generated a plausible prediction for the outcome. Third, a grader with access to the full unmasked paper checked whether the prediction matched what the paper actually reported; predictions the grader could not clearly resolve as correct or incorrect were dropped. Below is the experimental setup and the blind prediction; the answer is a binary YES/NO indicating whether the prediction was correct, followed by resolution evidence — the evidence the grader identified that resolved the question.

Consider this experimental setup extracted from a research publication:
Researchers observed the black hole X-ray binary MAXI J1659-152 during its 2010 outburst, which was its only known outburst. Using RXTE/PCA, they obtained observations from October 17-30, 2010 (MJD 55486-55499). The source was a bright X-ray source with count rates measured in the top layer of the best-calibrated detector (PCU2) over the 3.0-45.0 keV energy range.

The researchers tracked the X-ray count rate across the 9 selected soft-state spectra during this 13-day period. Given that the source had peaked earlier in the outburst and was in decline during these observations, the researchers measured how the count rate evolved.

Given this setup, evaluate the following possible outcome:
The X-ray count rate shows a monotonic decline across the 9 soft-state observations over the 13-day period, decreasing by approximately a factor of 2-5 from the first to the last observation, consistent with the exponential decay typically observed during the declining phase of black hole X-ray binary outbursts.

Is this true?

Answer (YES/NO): NO